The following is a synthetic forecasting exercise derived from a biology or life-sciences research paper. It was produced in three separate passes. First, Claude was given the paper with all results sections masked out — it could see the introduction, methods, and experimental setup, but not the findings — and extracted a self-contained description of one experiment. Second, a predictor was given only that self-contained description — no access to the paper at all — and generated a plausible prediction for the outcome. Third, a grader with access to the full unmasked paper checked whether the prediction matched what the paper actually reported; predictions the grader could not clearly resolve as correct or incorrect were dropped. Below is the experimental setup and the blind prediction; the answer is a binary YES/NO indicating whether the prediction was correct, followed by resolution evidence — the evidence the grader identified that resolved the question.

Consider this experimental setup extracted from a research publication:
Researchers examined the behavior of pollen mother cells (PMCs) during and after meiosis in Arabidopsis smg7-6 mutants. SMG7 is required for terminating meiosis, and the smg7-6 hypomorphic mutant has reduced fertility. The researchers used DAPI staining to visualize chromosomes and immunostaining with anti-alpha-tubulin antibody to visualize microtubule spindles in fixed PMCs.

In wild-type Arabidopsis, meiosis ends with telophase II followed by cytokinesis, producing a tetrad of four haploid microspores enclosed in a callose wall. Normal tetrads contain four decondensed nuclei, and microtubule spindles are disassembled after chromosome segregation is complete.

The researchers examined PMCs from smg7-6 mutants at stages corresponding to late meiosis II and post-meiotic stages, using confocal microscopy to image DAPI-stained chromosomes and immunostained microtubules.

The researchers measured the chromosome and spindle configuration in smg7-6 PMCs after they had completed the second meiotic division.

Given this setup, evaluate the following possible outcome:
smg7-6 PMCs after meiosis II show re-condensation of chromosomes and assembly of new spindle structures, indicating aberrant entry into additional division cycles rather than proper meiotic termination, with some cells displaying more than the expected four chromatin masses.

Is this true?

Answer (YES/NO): YES